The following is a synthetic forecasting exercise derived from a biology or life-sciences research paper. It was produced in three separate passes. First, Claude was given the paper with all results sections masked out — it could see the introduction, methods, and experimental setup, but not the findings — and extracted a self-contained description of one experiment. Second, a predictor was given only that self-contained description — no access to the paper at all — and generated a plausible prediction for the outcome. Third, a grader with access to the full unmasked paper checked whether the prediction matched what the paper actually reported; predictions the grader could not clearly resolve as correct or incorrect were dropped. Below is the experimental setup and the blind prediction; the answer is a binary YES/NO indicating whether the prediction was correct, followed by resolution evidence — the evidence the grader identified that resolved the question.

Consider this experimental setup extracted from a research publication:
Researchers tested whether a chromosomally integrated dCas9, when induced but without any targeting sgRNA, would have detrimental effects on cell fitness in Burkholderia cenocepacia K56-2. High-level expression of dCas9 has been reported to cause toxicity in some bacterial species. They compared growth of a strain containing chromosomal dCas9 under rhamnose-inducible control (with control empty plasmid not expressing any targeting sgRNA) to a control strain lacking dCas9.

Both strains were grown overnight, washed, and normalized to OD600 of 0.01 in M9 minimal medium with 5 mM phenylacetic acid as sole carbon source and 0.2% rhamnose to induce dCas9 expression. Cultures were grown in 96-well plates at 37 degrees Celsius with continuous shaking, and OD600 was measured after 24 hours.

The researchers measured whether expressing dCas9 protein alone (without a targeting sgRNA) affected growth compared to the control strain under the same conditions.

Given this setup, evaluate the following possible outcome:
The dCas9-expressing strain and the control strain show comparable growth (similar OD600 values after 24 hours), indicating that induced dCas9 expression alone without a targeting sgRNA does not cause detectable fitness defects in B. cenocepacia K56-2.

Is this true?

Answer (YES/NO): YES